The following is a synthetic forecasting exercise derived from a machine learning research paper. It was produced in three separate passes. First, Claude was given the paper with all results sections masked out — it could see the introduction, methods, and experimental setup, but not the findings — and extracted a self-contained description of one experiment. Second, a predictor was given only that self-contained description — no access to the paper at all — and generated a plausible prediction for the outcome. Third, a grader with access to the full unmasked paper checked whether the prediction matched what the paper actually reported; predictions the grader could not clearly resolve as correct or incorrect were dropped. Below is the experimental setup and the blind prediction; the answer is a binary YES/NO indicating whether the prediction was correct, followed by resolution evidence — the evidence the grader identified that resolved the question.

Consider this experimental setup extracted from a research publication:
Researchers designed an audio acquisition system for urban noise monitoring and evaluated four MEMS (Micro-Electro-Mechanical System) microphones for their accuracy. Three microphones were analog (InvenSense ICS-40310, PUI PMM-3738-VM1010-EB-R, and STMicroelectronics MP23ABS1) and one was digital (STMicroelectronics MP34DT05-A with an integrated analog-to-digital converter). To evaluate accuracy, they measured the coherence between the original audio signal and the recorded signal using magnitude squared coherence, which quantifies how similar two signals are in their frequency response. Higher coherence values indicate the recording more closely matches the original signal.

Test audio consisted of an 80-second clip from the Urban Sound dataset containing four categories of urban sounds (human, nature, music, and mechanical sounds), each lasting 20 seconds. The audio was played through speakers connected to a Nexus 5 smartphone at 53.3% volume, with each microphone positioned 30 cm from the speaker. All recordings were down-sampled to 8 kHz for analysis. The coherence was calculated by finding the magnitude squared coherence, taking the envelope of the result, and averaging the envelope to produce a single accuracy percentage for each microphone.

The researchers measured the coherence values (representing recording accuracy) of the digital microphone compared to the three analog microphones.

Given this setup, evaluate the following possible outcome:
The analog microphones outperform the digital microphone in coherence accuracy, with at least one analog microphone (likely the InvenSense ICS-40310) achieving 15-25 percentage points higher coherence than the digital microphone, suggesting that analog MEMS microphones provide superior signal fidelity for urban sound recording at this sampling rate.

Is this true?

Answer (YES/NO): NO